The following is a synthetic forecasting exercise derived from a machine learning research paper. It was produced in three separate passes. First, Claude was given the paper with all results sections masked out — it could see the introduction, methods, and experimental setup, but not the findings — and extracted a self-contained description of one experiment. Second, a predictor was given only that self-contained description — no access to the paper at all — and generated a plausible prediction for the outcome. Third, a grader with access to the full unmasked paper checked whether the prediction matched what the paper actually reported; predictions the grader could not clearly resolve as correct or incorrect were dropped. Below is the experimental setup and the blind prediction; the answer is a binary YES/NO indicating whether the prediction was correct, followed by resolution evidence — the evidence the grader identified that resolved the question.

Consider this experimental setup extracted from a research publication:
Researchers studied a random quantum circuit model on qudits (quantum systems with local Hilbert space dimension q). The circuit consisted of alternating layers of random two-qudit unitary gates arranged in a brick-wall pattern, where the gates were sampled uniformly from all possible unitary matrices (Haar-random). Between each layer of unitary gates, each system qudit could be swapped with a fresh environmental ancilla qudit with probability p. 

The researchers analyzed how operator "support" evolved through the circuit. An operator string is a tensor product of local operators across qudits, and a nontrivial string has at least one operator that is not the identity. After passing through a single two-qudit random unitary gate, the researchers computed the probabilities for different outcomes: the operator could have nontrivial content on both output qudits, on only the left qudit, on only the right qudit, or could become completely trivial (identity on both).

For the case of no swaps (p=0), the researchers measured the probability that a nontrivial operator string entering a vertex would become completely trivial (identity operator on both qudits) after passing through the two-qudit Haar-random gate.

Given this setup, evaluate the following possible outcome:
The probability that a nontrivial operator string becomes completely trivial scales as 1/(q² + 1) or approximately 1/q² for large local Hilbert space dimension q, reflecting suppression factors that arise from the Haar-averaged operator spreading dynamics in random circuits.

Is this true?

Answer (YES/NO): NO